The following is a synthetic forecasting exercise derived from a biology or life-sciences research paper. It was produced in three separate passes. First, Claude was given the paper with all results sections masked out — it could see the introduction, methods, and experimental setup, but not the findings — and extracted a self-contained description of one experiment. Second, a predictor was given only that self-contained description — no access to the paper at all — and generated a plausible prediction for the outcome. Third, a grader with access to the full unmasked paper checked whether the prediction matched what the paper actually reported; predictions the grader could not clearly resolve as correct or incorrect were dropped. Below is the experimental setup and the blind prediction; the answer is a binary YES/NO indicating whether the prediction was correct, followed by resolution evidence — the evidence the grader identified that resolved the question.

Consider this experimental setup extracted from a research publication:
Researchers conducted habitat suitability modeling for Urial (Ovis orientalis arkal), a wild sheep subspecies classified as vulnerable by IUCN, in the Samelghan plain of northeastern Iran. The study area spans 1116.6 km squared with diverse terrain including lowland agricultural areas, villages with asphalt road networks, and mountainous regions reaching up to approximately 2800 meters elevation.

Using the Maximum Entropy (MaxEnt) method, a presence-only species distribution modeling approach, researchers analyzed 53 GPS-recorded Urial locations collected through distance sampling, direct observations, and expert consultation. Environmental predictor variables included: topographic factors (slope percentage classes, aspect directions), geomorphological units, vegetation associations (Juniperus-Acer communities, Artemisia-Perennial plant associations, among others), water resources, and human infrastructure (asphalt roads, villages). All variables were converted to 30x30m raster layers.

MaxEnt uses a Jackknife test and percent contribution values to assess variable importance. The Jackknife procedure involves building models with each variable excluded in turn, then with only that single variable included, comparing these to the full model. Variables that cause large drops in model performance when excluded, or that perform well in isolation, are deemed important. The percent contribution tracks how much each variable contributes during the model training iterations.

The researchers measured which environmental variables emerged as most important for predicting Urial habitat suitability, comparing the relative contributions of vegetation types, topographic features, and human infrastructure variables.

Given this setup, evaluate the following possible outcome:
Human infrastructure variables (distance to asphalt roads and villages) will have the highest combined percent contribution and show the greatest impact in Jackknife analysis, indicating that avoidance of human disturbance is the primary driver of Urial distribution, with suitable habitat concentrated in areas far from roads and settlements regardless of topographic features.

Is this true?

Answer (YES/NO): NO